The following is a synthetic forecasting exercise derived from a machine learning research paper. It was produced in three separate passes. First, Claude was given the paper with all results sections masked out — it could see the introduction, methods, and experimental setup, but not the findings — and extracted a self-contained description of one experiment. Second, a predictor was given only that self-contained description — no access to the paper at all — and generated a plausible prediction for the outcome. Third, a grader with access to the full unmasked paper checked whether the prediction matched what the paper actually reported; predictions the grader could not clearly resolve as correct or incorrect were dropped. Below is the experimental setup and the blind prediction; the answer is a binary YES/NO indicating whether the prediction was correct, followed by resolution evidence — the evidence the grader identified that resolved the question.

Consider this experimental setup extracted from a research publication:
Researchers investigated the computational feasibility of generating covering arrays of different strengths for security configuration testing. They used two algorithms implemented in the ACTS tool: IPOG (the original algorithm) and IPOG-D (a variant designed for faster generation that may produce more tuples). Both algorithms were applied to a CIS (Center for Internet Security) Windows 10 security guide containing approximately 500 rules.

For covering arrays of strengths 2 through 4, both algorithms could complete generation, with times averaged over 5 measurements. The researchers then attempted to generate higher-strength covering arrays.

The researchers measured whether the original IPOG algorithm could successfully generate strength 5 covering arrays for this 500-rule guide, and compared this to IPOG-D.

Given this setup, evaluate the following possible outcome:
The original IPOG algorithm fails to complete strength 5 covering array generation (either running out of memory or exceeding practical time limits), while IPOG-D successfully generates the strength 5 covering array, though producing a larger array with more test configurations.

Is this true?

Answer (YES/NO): YES